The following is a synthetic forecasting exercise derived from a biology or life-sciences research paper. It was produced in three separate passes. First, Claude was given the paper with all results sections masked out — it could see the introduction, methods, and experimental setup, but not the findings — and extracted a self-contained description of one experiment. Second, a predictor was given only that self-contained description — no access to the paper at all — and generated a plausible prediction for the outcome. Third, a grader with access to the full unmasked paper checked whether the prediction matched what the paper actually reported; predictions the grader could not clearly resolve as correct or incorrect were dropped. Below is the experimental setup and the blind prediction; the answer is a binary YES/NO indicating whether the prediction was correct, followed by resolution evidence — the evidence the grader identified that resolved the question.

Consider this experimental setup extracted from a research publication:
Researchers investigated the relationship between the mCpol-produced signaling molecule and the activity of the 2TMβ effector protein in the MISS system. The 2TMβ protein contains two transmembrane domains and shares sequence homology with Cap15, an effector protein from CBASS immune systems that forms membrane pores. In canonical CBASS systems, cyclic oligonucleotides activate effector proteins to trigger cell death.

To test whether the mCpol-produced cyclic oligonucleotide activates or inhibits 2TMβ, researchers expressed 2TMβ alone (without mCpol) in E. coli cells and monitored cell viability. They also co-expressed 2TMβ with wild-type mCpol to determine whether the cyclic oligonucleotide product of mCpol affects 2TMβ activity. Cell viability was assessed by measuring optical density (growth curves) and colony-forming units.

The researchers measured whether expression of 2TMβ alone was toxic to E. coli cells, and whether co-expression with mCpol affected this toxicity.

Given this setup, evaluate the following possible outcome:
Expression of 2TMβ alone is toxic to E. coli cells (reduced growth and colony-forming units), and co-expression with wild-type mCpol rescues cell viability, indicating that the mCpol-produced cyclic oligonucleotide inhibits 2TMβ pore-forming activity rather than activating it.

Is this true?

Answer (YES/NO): YES